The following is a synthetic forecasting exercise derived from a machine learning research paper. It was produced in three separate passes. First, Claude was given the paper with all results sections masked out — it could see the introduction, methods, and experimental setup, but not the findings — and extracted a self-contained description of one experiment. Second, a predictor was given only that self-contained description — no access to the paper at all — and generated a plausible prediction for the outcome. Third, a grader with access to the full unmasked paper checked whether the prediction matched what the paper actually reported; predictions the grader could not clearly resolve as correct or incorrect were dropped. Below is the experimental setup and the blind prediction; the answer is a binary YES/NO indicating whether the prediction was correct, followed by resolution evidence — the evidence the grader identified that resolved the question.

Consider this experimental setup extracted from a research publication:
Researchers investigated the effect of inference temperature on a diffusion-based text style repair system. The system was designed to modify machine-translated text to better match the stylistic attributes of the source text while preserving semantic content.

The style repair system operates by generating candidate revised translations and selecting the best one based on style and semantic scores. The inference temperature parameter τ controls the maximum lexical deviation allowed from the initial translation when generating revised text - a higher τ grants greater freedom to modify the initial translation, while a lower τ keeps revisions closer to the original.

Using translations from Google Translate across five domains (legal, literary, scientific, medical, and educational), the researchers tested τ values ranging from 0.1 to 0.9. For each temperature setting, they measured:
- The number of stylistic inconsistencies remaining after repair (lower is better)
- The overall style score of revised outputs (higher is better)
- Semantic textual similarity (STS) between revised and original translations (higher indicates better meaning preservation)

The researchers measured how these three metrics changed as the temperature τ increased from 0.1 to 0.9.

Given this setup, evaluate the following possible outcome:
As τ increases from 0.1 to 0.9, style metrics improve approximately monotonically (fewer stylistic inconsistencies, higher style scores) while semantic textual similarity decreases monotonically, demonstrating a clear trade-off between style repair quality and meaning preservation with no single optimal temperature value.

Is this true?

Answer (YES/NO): NO